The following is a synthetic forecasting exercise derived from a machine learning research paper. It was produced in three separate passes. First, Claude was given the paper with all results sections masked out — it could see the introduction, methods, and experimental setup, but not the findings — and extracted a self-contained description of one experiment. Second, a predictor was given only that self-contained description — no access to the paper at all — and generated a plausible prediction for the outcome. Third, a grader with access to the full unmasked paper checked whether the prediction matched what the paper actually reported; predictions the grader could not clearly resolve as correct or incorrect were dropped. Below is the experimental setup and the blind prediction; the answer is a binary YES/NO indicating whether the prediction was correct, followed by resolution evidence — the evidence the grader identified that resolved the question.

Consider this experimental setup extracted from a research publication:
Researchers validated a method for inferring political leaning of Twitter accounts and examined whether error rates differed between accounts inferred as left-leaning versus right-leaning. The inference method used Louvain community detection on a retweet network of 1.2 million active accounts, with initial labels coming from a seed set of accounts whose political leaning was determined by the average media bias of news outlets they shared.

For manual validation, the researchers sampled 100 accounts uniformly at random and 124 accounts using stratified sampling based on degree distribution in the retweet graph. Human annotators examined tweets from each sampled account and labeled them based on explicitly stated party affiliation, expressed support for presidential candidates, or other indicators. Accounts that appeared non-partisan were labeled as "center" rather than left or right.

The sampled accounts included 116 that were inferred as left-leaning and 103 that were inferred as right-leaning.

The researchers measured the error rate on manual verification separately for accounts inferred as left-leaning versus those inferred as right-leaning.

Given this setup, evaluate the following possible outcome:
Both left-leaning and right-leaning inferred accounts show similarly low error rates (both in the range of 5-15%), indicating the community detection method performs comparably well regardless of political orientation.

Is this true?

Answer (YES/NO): NO